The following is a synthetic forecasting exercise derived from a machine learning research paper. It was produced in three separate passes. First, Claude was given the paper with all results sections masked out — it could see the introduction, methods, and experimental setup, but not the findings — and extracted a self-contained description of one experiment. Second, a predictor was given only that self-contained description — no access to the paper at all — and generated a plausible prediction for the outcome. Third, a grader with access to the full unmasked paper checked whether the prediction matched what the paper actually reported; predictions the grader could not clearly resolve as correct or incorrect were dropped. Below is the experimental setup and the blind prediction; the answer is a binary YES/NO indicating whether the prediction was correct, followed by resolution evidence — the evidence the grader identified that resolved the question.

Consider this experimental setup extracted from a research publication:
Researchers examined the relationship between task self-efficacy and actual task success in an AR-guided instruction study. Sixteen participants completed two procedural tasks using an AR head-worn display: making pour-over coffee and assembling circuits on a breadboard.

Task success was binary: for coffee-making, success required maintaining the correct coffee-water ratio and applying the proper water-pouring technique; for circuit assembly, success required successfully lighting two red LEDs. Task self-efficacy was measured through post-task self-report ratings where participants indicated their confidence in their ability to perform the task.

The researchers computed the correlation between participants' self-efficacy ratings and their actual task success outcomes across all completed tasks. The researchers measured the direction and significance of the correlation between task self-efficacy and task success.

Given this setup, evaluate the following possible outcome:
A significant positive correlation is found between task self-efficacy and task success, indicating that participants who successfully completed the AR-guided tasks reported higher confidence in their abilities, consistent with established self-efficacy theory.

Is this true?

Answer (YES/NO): NO